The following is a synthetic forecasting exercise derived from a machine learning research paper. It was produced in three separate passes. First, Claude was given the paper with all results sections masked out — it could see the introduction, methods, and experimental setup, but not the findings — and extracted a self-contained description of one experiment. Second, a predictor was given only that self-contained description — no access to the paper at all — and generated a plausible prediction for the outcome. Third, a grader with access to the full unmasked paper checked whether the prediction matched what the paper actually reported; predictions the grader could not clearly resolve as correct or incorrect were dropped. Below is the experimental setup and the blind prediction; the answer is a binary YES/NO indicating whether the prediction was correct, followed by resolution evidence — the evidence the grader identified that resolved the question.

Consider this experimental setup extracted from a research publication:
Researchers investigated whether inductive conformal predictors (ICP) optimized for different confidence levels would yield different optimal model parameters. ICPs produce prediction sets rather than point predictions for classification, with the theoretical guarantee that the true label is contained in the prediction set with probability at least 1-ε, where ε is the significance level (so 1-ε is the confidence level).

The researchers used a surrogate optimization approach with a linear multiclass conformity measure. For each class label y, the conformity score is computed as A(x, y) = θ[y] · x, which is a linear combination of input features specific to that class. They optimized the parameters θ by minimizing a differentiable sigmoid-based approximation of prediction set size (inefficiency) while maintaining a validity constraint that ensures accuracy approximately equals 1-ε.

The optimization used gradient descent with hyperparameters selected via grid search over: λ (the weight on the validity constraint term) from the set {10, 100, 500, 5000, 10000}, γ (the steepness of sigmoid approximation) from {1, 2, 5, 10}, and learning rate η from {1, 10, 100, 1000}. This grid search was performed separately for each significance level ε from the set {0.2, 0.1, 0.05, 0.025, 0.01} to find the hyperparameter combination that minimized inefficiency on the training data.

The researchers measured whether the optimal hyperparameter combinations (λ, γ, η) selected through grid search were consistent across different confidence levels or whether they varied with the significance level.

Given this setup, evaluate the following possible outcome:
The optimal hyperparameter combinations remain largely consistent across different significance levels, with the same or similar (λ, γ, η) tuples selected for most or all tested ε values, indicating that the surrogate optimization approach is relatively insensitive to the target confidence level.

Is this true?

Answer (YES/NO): NO